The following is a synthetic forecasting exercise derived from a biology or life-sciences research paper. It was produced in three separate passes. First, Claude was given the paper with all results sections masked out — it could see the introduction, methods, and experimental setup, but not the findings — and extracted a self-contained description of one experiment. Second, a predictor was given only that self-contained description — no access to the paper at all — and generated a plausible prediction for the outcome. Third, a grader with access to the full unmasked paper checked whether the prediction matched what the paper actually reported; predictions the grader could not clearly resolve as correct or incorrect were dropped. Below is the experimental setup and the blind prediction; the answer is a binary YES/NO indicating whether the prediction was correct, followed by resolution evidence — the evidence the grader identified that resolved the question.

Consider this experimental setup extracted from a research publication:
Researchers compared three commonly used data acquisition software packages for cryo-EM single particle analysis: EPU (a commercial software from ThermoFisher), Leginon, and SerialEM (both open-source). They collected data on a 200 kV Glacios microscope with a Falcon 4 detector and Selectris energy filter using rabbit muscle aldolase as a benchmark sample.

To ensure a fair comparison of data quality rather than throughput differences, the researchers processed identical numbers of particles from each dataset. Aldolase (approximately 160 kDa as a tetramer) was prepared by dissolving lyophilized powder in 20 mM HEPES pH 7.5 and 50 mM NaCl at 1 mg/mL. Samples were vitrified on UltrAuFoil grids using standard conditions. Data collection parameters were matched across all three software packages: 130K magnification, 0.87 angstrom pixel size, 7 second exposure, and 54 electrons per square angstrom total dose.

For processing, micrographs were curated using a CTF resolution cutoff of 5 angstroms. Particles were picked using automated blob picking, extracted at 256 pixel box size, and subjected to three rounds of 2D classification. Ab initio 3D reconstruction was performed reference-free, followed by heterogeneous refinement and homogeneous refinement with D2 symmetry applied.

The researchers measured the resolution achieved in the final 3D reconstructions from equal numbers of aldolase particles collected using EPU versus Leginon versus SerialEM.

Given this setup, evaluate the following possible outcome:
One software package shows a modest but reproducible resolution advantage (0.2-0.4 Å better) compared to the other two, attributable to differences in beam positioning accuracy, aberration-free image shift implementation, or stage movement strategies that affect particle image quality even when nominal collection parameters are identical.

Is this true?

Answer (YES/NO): NO